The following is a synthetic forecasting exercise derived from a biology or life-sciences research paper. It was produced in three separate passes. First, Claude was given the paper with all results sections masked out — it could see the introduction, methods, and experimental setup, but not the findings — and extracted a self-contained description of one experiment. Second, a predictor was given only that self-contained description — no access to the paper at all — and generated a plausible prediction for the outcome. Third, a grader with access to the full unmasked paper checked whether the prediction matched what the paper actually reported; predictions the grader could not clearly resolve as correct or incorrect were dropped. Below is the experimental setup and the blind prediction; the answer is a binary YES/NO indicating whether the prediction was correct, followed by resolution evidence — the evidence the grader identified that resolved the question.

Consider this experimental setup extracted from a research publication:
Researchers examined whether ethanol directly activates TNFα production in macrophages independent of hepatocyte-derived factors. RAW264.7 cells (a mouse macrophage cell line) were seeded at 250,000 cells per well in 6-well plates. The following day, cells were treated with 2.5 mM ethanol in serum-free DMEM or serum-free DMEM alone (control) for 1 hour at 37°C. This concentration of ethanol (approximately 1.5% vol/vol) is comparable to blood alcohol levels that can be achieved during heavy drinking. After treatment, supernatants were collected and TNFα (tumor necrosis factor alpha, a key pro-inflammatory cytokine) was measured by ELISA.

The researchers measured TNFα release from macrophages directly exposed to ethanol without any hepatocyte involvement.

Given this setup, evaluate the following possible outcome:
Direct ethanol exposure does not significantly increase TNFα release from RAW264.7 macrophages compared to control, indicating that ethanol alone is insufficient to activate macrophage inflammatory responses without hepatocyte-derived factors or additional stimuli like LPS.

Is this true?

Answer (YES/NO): NO